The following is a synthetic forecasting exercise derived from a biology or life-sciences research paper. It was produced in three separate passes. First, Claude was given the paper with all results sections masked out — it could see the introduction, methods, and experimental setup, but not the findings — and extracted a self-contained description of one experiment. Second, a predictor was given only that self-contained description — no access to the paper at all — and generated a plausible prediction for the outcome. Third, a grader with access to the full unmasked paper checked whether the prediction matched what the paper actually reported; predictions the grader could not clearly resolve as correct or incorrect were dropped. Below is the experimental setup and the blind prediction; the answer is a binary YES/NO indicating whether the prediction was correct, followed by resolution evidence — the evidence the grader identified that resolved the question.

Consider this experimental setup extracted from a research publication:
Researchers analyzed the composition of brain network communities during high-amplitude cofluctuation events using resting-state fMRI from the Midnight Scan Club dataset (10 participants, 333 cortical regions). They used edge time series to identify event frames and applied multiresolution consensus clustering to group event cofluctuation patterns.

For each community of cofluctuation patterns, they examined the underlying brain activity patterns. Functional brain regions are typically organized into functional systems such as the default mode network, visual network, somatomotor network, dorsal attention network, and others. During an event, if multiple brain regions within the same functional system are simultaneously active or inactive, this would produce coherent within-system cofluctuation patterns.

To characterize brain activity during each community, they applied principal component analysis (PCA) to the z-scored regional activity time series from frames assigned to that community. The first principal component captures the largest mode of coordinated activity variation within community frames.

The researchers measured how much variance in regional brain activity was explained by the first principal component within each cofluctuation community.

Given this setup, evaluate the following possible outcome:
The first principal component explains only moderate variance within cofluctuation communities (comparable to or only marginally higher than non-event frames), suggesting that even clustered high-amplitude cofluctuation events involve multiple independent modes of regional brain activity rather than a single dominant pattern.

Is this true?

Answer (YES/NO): NO